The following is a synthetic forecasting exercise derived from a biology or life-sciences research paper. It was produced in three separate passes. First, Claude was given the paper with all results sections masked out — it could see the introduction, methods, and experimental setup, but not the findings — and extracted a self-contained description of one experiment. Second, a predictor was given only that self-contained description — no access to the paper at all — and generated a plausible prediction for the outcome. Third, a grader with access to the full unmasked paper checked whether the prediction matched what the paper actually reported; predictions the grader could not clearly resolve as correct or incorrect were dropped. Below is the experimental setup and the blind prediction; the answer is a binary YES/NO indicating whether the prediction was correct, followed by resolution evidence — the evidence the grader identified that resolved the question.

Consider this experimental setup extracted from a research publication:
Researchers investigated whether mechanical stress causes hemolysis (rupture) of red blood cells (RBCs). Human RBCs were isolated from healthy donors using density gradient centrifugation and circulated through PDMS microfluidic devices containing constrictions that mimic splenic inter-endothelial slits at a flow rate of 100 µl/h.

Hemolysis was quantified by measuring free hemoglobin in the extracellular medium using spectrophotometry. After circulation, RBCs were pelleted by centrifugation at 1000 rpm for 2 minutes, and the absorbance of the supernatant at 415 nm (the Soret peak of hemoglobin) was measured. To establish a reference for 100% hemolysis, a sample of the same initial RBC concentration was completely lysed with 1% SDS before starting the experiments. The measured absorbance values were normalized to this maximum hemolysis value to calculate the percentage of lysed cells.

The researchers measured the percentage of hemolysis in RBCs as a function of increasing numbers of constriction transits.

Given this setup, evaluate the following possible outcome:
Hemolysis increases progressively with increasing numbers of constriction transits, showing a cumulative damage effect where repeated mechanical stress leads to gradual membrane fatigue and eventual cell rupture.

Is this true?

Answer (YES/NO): YES